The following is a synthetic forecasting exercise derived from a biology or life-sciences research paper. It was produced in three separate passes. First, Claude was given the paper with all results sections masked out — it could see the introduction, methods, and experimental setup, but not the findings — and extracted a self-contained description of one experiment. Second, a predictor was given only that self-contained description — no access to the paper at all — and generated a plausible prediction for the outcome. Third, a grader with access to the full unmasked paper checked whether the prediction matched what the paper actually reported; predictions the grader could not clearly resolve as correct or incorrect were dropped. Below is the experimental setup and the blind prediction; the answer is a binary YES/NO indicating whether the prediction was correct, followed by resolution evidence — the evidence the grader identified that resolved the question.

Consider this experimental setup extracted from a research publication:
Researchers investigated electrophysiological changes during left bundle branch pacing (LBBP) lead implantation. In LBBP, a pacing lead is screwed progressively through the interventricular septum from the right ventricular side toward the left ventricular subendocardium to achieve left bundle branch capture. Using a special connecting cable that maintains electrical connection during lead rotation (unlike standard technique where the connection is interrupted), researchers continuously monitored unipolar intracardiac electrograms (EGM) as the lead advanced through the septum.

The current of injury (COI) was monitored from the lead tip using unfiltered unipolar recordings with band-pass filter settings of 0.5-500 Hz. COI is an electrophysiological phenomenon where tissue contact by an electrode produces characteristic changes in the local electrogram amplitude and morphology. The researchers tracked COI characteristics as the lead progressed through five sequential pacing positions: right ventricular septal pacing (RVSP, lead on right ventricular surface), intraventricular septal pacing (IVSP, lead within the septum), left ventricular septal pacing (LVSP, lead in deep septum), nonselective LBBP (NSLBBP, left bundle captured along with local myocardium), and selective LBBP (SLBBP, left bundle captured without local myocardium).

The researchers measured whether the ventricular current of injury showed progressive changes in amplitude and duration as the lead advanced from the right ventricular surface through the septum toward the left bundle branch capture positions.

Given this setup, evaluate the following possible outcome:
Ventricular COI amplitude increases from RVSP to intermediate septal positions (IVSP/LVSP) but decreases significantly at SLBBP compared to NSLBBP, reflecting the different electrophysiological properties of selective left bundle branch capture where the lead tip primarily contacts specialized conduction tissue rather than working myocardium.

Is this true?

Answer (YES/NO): YES